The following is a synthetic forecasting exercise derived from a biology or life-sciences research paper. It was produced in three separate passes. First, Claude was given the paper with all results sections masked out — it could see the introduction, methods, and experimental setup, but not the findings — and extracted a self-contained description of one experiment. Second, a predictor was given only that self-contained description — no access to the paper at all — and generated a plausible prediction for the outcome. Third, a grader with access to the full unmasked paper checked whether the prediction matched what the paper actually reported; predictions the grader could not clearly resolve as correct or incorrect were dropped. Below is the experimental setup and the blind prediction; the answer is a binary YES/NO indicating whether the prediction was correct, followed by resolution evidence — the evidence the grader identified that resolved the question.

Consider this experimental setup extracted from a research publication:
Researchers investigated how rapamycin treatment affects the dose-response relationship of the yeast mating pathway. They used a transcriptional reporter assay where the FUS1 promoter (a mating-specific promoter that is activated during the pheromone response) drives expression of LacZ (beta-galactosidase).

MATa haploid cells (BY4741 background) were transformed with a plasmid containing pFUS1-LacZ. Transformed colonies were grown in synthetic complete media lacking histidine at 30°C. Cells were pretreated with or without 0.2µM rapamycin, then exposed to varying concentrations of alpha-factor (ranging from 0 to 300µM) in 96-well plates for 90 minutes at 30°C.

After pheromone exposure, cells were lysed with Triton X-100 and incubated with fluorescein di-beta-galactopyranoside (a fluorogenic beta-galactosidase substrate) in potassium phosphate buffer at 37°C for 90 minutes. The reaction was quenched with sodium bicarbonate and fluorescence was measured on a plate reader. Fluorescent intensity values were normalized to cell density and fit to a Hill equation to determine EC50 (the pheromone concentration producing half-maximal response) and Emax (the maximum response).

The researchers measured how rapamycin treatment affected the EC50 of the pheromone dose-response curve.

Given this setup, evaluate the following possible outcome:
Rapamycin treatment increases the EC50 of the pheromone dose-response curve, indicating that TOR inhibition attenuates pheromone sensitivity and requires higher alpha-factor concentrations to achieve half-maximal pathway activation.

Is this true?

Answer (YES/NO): NO